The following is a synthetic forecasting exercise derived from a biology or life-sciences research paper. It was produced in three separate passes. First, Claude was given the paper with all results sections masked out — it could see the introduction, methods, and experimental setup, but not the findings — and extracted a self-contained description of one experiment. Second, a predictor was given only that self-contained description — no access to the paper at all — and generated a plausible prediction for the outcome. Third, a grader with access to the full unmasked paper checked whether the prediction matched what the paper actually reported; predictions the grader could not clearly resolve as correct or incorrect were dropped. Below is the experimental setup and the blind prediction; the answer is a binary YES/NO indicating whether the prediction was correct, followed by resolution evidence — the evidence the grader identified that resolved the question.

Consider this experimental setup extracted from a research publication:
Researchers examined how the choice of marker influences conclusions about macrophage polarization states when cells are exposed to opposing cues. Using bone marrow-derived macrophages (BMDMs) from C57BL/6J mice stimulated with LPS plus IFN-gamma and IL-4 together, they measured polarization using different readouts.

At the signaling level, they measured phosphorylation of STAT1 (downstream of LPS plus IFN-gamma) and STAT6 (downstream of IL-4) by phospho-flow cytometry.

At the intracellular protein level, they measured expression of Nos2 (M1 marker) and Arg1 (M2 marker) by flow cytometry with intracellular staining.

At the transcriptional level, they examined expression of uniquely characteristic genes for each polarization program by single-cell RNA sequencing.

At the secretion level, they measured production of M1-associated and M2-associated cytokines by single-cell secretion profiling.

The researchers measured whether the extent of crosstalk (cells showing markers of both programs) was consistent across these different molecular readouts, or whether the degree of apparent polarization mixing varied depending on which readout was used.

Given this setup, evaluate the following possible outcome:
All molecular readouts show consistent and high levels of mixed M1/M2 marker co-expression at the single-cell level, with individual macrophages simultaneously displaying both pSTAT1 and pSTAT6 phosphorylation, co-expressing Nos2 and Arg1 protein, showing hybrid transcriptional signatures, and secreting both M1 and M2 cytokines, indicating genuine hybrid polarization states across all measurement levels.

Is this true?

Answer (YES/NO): NO